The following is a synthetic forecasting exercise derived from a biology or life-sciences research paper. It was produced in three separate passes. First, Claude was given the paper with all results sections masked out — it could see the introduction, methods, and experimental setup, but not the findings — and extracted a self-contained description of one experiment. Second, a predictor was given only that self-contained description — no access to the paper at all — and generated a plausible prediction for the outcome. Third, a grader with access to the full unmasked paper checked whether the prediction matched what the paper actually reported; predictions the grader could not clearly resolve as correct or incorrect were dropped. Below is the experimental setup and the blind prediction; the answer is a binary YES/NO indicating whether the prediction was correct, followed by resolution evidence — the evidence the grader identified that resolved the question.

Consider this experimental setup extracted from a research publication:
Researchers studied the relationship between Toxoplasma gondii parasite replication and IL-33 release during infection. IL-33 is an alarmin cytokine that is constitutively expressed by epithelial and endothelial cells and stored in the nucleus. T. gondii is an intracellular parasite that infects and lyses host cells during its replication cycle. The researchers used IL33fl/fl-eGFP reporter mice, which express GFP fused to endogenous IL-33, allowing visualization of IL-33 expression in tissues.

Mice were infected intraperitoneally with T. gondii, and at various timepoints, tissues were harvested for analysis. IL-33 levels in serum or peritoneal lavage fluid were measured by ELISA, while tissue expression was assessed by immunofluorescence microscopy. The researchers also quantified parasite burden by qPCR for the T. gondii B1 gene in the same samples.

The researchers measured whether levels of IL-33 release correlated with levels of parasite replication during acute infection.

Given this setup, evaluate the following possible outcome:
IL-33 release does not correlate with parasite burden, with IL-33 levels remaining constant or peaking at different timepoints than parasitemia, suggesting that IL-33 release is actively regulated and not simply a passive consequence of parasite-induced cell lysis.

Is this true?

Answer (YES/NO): NO